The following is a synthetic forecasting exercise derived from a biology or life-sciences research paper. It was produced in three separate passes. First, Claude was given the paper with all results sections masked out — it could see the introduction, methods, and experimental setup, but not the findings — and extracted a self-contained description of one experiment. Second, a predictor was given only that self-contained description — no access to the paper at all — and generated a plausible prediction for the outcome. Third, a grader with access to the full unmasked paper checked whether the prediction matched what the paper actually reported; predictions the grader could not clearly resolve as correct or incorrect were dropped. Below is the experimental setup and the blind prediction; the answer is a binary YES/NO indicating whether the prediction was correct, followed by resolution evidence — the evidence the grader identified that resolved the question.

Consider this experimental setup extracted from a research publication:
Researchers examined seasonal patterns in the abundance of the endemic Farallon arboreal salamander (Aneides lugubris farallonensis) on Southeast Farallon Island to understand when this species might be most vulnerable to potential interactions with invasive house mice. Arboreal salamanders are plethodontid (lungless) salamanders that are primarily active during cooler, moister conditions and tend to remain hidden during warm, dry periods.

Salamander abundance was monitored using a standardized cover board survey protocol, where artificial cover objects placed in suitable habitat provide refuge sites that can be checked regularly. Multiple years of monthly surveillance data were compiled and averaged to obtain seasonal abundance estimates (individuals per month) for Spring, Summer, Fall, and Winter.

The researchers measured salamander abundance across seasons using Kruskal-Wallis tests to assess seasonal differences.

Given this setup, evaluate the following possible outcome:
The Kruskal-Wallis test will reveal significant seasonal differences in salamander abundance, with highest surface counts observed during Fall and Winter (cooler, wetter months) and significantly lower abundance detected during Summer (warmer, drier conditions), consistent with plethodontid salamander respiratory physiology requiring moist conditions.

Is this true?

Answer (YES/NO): NO